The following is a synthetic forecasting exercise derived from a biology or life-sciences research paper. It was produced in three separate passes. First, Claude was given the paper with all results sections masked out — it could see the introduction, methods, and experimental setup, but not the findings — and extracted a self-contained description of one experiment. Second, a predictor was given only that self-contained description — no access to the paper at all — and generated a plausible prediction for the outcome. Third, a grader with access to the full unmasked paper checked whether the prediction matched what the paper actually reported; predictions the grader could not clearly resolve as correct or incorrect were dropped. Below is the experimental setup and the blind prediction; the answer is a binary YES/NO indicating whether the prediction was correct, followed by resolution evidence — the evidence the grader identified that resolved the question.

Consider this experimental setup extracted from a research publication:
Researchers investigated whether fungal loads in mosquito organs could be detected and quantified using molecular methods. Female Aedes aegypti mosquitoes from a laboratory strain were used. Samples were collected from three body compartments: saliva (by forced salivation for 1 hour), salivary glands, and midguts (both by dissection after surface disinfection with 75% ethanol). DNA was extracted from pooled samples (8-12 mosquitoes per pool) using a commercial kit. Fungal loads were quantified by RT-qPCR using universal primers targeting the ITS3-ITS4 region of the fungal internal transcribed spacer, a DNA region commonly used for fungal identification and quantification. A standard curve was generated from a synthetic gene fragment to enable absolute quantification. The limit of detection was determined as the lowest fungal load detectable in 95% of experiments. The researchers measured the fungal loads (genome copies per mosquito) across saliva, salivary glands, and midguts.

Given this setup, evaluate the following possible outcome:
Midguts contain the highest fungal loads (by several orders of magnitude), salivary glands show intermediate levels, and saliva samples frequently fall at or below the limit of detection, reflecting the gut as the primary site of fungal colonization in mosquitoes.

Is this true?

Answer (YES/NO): YES